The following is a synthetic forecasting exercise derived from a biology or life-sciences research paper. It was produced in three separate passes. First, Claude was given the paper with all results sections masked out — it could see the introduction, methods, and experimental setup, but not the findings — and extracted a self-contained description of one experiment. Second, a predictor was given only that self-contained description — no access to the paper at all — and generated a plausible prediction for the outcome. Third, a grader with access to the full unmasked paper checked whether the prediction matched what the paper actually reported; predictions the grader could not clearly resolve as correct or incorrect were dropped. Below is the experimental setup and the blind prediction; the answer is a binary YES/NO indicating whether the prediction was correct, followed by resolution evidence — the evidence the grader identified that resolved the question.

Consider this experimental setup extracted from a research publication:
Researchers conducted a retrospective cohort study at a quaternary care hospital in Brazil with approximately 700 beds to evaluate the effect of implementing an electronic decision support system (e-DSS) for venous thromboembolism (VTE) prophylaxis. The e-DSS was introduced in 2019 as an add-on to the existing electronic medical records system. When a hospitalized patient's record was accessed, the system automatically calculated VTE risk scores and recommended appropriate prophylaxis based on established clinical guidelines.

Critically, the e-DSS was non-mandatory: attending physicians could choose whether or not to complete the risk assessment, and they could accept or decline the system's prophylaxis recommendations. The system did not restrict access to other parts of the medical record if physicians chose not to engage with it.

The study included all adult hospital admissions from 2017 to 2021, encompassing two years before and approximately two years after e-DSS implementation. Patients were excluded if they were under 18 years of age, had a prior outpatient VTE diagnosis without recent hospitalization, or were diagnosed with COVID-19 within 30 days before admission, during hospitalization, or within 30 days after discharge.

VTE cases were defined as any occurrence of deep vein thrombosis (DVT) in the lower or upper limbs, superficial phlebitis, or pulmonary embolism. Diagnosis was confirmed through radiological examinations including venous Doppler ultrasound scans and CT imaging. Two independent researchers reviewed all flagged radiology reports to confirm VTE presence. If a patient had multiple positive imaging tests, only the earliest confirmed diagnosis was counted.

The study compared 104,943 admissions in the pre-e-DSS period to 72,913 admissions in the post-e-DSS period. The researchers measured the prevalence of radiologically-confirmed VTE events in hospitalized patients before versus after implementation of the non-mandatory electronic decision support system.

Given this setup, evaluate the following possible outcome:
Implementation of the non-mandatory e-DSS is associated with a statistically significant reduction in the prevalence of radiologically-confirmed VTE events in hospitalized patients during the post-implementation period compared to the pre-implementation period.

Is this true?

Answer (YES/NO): NO